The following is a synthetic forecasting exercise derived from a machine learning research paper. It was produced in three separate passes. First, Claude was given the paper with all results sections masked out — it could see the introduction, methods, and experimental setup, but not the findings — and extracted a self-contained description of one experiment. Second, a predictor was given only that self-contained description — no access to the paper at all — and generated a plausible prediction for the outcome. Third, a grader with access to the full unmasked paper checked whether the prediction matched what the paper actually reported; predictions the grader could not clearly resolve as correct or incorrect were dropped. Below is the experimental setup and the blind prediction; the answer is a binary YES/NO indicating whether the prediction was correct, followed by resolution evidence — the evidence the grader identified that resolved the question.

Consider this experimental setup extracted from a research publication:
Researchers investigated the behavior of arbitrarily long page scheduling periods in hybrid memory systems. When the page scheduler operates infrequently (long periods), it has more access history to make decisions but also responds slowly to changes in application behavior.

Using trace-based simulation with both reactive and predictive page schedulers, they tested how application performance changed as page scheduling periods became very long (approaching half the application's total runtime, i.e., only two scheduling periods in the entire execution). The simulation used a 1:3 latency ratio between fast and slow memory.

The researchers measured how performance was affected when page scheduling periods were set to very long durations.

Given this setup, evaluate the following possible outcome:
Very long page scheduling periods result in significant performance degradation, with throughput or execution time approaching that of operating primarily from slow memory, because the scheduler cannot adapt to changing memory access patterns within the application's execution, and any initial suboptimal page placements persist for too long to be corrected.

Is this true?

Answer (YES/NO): NO